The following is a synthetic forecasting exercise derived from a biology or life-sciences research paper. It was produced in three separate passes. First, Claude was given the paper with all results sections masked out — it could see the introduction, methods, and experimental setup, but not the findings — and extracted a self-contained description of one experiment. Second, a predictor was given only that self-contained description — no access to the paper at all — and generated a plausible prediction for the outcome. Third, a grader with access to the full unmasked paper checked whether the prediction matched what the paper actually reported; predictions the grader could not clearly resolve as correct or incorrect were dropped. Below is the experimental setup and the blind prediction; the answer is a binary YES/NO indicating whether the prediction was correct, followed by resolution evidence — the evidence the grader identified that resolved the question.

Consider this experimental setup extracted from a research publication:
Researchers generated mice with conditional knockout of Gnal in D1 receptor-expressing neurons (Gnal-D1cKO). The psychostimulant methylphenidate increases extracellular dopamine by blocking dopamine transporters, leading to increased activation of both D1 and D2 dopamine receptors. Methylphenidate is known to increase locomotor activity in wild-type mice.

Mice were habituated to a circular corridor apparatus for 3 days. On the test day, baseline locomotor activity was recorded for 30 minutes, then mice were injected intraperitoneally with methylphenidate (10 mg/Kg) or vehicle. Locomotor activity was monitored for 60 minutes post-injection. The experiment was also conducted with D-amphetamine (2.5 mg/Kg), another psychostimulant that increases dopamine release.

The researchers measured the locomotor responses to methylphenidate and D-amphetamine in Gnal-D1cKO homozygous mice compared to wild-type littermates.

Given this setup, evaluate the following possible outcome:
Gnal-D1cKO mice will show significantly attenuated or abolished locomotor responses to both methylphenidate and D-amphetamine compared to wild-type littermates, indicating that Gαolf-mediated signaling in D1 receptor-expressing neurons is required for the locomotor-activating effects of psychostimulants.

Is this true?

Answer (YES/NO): NO